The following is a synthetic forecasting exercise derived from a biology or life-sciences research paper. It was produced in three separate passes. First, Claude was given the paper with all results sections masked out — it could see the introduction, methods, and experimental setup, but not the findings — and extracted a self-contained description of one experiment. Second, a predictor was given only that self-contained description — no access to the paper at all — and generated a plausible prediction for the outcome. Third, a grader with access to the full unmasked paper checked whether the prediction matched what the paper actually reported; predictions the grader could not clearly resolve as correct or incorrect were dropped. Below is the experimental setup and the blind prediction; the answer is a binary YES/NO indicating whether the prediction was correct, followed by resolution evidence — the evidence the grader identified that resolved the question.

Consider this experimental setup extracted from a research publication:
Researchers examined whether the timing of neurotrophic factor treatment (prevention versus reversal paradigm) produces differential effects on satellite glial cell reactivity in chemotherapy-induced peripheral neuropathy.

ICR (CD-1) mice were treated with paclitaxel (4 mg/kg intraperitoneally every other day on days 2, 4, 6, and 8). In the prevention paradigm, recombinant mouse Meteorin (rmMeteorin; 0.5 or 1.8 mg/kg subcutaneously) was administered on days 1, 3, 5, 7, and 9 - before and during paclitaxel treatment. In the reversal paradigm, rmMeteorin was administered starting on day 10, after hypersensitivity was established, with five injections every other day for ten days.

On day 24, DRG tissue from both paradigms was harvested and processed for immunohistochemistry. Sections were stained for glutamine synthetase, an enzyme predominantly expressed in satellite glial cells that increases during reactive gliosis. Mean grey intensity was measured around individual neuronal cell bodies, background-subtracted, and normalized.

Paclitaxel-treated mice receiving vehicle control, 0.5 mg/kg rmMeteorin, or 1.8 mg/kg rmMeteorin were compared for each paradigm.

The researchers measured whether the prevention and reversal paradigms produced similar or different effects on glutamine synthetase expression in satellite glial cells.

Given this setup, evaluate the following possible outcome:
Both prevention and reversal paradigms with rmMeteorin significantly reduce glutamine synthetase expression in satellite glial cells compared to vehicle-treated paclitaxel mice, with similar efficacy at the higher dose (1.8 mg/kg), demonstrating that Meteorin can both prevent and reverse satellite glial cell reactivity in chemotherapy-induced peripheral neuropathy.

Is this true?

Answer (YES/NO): NO